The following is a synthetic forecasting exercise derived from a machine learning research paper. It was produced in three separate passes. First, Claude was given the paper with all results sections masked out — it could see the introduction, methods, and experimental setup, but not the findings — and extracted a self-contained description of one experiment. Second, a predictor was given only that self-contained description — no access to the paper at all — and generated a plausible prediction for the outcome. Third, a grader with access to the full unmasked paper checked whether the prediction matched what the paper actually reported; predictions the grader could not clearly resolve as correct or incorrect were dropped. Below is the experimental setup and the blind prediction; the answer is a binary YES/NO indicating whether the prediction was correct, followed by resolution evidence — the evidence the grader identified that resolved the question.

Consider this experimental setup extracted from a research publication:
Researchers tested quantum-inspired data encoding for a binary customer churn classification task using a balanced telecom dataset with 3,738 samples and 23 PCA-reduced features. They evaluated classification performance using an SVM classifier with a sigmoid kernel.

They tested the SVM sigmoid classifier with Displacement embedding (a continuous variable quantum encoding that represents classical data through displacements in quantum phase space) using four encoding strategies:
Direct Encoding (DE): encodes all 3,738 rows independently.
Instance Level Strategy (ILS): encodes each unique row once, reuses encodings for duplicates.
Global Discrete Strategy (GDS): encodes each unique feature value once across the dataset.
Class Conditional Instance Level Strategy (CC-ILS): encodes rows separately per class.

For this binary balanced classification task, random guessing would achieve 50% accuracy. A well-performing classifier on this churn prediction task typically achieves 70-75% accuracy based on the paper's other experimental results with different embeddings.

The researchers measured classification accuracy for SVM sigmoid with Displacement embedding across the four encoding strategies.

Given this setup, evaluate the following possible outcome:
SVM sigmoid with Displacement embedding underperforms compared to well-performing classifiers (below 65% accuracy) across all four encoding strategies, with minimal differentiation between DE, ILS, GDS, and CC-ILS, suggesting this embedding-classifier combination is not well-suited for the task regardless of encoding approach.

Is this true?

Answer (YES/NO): YES